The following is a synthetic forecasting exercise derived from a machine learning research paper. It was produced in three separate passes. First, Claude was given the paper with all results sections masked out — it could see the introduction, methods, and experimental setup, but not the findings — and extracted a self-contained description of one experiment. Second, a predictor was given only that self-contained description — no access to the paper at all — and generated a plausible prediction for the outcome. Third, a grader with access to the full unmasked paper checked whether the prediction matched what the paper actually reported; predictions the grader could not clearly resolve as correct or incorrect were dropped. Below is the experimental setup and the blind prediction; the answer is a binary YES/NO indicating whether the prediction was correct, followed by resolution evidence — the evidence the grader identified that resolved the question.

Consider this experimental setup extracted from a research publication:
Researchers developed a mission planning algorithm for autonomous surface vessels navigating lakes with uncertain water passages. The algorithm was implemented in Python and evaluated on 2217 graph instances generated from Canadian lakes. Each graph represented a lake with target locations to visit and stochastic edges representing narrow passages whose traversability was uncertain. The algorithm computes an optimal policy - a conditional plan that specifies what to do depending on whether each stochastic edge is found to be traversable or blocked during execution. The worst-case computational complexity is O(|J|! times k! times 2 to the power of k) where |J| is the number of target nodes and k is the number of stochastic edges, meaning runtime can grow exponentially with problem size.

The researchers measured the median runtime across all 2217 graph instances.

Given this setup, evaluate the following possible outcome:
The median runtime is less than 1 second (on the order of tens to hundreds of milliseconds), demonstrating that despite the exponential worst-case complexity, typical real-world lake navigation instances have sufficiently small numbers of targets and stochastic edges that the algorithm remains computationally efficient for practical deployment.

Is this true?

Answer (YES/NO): YES